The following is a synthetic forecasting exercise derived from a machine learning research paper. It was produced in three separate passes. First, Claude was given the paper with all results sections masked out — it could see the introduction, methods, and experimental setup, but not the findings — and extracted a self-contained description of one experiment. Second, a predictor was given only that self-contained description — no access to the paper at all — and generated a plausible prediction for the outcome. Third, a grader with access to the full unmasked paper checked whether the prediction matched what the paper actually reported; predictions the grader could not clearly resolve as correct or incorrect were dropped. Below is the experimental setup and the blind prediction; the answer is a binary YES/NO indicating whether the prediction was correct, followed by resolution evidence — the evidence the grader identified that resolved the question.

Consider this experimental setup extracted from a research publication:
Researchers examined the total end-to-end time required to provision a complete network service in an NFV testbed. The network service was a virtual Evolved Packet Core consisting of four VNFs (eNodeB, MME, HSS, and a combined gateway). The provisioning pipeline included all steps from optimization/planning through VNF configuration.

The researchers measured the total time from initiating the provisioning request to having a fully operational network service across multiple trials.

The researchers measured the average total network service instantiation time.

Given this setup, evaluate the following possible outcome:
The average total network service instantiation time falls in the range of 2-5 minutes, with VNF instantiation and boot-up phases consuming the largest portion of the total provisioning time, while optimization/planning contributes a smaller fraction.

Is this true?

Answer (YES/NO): NO